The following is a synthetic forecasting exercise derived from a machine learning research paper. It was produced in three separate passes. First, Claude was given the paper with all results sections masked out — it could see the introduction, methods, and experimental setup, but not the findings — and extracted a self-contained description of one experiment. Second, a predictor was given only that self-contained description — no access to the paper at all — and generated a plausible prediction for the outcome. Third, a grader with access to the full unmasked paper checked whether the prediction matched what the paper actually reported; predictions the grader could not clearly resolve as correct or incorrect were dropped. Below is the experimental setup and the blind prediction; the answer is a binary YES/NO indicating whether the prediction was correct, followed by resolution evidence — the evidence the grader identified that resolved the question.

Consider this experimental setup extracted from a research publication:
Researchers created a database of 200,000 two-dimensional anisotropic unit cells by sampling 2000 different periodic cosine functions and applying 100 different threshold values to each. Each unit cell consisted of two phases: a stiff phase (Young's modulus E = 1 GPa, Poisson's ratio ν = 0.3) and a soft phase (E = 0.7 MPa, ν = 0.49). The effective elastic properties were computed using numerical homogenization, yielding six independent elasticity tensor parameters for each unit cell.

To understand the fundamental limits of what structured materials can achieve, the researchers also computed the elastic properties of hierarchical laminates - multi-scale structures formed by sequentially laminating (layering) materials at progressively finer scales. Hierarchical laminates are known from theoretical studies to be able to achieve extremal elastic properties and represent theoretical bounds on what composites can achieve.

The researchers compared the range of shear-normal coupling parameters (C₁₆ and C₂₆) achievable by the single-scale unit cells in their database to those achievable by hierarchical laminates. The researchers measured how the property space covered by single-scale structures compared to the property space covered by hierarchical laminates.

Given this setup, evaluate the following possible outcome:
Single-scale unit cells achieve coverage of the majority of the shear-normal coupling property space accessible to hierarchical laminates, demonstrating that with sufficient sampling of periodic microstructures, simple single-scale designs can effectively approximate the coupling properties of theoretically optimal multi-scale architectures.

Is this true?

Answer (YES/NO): NO